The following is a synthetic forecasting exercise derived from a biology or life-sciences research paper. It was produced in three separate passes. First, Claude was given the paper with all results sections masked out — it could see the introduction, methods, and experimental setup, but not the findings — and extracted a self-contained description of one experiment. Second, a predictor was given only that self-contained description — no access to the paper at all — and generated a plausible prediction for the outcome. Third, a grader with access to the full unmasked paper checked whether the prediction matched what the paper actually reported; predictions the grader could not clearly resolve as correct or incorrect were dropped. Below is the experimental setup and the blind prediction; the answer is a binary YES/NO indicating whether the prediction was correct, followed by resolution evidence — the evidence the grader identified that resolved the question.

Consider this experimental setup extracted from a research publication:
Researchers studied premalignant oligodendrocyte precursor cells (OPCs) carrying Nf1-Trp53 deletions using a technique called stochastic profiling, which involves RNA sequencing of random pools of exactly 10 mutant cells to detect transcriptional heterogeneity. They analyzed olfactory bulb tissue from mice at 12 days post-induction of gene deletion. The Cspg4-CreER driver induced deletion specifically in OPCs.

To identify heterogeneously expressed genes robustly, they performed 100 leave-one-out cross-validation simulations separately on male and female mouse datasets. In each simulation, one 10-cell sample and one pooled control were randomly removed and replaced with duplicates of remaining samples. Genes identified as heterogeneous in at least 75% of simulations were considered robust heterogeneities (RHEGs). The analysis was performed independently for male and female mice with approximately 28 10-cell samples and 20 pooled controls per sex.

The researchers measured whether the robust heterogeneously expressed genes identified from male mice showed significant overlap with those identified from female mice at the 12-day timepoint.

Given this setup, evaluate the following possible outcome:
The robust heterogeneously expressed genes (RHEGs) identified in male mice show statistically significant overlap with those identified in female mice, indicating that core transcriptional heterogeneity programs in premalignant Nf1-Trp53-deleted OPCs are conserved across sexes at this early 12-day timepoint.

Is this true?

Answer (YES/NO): YES